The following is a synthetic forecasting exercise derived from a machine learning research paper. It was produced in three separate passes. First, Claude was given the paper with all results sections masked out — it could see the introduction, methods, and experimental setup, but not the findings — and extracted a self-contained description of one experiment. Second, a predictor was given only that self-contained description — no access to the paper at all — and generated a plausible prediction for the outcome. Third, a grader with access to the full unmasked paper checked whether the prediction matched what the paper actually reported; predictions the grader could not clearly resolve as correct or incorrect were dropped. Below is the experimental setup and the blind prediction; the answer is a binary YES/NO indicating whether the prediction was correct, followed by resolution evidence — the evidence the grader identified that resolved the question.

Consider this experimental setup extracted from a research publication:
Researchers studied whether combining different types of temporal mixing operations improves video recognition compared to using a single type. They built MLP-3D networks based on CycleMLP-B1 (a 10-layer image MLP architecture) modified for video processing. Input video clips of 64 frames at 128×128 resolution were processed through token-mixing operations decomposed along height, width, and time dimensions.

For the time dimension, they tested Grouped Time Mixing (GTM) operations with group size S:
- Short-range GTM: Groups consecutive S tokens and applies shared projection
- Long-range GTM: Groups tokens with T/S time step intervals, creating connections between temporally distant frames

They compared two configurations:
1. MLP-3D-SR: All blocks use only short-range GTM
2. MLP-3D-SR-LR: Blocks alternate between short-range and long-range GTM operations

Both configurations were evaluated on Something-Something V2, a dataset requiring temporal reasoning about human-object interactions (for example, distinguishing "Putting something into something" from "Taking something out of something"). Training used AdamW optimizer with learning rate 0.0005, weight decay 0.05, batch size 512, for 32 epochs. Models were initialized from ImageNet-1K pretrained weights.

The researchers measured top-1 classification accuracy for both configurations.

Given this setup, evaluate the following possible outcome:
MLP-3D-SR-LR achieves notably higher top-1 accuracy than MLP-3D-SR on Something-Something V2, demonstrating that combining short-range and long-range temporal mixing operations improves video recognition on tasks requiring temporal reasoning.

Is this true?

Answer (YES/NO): YES